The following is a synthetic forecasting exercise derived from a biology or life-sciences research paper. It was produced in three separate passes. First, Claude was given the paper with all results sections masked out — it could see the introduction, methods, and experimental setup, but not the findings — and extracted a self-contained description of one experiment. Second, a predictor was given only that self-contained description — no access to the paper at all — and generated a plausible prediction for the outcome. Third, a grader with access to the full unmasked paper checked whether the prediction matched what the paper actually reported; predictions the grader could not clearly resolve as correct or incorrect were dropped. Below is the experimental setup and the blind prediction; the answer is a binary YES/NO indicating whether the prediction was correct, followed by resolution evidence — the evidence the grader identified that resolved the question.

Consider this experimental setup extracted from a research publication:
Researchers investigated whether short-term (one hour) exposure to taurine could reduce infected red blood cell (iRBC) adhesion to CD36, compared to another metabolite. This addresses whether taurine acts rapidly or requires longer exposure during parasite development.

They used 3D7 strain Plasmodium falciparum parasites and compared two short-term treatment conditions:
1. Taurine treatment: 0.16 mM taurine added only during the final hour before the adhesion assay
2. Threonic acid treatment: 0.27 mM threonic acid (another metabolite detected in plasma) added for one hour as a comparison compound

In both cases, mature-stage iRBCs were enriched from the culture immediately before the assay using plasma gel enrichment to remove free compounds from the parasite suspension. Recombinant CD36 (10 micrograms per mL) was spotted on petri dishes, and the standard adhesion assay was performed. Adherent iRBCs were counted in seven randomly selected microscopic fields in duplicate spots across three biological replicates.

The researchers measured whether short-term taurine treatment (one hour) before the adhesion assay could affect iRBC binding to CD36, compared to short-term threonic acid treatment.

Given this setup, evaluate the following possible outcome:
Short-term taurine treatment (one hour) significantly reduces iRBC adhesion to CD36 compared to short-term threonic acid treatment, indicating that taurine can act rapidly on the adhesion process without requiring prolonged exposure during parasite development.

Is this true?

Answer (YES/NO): YES